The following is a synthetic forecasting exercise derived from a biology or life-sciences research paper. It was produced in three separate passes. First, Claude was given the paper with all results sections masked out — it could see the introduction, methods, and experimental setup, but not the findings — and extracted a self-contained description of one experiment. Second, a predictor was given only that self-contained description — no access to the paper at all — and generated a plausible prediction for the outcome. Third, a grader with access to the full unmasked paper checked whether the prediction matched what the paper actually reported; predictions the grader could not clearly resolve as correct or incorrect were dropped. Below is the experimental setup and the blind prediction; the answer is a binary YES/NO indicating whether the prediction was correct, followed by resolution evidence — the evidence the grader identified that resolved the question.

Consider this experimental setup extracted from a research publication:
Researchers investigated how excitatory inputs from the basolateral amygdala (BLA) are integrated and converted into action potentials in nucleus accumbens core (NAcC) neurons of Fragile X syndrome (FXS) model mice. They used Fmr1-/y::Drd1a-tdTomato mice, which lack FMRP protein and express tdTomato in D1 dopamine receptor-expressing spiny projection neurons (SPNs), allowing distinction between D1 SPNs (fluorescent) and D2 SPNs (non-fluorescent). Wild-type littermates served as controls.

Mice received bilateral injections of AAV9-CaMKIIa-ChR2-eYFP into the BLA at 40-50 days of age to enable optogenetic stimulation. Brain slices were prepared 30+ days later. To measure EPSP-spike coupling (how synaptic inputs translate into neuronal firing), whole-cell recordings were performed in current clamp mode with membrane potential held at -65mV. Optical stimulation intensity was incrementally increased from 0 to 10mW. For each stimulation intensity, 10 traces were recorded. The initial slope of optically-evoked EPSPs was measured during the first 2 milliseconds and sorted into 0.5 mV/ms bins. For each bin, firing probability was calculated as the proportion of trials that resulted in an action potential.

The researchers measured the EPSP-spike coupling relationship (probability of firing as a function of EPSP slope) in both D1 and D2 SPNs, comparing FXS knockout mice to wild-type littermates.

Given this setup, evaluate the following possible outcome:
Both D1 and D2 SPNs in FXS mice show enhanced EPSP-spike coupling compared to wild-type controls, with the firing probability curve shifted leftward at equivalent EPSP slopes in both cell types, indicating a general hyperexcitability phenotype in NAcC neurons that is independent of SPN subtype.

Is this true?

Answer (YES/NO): NO